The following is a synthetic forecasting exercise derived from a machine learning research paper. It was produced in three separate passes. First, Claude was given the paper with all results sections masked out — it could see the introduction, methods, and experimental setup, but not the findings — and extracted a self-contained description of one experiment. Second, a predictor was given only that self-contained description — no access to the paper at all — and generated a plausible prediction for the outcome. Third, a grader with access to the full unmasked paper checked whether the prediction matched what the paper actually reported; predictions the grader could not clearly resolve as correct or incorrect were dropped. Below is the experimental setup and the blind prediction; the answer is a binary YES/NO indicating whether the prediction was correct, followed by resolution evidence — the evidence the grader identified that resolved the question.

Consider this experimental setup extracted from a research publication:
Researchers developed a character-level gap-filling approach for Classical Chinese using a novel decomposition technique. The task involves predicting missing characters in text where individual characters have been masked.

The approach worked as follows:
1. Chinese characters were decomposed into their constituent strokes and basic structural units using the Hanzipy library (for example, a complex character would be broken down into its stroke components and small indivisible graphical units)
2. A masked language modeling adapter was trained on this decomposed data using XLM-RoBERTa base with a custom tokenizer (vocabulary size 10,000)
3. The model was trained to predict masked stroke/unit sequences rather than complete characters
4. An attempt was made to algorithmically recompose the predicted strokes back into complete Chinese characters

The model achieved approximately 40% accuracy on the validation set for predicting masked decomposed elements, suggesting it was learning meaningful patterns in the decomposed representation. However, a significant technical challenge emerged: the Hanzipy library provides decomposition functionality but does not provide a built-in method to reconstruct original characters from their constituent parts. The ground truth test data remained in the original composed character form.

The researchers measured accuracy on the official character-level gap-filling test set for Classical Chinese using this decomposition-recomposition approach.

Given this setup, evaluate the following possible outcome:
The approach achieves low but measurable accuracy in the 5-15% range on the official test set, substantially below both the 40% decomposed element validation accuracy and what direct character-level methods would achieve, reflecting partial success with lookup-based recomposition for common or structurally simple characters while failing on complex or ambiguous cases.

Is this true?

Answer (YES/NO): NO